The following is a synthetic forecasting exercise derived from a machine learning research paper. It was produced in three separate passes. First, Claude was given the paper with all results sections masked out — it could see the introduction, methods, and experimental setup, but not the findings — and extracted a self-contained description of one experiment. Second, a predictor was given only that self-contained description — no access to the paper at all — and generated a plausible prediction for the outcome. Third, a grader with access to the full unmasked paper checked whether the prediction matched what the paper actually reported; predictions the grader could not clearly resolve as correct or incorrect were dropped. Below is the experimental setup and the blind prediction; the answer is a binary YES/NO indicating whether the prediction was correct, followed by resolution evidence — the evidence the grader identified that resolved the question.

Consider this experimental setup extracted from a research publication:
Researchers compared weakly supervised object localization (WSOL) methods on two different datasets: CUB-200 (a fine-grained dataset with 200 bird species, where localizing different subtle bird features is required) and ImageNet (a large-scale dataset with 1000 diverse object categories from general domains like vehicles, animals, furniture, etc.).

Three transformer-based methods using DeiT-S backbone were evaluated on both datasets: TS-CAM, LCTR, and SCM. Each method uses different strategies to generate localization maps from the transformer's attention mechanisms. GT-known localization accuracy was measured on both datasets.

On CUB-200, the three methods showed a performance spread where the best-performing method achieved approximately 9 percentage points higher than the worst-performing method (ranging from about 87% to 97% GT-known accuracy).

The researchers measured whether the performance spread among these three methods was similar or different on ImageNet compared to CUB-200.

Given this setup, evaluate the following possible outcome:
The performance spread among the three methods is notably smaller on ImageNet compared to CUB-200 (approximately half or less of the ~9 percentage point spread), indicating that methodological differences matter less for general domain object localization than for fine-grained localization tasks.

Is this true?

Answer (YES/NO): YES